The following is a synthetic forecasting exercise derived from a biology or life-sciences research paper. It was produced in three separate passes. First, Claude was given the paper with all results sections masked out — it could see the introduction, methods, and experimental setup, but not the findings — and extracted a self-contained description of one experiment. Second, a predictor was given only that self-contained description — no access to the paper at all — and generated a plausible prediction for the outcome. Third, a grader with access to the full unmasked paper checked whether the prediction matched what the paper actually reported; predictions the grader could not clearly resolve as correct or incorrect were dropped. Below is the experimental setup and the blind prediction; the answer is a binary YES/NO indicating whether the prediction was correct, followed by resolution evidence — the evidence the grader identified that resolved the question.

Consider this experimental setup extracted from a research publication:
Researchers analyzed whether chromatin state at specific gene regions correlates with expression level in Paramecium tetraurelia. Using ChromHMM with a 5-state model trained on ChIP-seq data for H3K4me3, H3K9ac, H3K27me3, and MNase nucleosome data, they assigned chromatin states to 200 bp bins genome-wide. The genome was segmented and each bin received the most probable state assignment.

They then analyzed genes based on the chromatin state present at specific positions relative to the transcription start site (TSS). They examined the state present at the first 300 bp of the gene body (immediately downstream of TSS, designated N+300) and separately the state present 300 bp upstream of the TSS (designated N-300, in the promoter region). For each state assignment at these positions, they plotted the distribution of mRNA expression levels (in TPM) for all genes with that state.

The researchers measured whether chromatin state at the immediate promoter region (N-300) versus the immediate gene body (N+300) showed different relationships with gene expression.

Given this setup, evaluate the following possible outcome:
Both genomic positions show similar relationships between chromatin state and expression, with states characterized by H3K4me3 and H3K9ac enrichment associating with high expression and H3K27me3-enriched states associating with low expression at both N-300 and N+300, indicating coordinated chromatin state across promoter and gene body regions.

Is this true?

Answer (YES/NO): NO